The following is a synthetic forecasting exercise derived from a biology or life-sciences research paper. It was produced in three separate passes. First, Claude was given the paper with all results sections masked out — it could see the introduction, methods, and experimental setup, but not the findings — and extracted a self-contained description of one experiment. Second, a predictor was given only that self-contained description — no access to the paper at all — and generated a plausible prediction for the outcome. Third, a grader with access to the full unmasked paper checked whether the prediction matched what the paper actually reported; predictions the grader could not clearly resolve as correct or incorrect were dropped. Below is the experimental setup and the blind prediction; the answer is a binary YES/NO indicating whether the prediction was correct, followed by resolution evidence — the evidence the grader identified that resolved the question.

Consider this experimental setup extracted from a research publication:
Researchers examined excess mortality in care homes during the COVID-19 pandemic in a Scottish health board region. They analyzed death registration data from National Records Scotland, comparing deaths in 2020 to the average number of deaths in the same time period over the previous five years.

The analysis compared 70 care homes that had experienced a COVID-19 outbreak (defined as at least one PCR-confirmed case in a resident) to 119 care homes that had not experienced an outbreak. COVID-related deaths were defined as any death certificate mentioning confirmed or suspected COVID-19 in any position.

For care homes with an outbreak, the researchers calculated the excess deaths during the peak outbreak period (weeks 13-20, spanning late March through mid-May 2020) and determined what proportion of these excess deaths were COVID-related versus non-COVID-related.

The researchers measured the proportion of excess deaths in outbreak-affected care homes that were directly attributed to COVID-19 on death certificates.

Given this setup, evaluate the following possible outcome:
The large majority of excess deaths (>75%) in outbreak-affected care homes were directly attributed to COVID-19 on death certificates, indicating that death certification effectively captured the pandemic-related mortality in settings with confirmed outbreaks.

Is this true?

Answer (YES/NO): YES